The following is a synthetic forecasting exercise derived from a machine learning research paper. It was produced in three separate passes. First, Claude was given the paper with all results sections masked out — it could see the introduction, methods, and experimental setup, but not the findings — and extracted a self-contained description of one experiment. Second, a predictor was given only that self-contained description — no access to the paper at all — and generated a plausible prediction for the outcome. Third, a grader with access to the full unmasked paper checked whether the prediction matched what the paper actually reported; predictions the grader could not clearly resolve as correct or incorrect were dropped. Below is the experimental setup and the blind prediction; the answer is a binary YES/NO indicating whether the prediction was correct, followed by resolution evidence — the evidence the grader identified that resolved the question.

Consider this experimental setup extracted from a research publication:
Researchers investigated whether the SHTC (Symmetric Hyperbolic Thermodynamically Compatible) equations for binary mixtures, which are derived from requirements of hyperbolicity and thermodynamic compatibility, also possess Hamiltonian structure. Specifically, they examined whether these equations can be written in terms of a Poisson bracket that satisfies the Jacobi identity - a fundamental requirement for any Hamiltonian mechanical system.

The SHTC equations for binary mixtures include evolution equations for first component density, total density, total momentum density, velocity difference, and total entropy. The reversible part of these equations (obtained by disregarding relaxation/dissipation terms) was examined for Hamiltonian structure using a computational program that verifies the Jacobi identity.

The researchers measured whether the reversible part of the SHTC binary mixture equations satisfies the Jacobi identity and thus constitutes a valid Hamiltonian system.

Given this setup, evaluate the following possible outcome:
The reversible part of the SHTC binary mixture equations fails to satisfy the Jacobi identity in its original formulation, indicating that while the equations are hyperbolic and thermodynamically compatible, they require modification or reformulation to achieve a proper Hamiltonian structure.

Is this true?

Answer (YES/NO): NO